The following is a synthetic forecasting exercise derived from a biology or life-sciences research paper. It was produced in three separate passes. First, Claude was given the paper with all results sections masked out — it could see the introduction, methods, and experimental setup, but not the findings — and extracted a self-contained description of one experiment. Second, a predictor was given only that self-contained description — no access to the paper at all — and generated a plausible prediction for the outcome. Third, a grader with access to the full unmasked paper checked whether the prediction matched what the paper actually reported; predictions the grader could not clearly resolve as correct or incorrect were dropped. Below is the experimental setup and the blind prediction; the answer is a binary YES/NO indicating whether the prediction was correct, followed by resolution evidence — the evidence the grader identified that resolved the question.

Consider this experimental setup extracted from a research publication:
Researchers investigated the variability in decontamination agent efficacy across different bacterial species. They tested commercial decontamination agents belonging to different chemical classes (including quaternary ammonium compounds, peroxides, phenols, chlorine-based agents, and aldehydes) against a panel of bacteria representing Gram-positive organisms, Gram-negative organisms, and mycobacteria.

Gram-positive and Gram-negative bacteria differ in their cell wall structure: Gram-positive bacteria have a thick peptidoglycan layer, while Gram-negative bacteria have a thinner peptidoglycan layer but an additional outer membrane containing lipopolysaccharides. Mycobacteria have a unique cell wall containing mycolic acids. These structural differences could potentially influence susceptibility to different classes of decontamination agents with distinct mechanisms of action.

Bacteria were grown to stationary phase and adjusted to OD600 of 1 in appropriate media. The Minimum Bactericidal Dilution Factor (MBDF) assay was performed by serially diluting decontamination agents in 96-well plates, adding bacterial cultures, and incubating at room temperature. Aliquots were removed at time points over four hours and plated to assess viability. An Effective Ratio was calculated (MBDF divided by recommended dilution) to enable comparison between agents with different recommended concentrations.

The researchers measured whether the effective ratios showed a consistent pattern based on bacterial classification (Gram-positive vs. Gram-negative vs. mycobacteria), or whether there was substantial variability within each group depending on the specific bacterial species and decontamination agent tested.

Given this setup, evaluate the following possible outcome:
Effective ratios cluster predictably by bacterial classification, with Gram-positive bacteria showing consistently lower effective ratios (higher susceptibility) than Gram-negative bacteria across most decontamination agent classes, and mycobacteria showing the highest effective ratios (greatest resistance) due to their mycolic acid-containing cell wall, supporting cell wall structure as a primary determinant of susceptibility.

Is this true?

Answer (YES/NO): NO